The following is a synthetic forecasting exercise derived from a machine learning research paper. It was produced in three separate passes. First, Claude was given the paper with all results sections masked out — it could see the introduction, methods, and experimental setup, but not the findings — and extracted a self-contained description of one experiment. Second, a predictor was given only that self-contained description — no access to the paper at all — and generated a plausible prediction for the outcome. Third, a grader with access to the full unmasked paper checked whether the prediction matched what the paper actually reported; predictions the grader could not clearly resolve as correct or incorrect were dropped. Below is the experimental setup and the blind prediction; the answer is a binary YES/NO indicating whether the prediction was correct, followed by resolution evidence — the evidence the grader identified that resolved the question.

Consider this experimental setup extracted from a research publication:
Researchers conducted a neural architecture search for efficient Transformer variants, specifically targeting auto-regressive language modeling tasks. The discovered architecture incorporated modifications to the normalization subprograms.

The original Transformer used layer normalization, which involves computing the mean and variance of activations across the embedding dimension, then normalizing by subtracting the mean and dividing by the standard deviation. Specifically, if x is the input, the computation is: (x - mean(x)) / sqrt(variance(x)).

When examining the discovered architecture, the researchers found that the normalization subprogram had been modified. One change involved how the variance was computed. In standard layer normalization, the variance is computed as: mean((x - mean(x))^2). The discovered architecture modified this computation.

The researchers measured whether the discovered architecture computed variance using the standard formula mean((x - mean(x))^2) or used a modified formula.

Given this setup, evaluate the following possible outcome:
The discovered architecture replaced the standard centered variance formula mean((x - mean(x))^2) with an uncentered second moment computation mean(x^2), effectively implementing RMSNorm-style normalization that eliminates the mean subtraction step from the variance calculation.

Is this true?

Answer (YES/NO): NO